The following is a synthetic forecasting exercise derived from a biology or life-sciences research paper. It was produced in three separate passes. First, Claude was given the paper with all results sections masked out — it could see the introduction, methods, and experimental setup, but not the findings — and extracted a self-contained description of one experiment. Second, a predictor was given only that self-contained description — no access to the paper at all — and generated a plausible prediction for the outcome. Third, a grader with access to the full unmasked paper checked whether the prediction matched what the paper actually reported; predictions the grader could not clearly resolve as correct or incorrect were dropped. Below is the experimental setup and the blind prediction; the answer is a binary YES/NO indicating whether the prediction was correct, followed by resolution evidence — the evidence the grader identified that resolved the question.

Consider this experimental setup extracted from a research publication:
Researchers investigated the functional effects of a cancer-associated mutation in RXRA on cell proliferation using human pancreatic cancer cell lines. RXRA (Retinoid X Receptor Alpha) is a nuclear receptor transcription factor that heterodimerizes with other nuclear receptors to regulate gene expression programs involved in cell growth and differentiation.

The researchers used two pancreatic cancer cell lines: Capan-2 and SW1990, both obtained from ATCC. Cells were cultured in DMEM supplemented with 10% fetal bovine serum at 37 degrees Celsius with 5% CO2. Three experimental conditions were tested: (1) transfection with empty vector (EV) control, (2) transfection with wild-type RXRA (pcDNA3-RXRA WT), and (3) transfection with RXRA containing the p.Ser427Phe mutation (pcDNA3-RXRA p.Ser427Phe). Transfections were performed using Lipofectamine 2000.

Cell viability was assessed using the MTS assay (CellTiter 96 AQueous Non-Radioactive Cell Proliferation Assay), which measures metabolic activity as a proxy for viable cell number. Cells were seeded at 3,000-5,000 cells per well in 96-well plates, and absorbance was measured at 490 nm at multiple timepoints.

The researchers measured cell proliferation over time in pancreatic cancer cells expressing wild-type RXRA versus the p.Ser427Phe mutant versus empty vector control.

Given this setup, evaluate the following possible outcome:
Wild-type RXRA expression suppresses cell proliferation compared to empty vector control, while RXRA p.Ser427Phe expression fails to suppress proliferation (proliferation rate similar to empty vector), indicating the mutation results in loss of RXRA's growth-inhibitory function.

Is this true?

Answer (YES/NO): NO